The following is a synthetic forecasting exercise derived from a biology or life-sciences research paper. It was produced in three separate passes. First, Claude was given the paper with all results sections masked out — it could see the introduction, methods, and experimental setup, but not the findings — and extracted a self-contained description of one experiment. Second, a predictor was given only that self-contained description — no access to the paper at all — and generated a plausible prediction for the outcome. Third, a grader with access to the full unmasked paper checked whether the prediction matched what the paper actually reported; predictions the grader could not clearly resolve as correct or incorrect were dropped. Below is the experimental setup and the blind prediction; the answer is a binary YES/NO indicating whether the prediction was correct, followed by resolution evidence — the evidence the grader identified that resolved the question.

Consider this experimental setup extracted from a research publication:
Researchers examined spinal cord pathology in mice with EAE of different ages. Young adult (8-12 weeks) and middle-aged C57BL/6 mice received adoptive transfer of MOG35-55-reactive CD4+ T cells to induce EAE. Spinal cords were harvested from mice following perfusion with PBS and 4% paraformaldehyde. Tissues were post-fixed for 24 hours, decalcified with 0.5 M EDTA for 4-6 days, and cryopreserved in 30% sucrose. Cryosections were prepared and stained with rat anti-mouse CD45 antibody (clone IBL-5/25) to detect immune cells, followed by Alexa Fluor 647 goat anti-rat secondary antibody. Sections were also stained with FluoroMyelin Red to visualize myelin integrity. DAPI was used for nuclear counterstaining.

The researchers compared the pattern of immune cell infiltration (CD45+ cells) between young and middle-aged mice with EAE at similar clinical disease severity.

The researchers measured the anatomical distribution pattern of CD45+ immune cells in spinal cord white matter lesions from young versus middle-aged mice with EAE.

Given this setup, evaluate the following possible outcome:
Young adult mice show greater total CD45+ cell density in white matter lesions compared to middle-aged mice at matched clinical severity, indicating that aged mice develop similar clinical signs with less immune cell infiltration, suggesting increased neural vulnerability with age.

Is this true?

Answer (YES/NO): NO